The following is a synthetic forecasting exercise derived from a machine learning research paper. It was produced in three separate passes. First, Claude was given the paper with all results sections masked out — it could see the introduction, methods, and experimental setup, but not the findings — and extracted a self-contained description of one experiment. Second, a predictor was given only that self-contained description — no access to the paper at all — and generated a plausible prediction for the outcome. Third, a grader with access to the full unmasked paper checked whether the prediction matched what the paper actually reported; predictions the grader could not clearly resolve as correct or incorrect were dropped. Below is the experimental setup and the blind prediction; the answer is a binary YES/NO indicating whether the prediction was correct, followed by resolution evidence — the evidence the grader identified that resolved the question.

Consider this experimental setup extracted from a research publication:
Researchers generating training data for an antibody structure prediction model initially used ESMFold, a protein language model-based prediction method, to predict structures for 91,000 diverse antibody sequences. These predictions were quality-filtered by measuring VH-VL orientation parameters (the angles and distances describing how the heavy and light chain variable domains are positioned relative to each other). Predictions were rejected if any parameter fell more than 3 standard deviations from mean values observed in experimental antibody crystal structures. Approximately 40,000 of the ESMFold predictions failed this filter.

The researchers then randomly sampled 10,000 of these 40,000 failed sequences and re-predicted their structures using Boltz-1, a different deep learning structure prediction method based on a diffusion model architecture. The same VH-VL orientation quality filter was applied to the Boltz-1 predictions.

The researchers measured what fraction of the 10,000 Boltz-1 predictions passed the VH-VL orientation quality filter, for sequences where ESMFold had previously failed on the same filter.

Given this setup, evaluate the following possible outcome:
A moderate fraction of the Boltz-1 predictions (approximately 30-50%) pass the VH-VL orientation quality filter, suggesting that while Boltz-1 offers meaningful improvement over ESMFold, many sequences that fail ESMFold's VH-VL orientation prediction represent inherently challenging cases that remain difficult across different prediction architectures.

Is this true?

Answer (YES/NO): NO